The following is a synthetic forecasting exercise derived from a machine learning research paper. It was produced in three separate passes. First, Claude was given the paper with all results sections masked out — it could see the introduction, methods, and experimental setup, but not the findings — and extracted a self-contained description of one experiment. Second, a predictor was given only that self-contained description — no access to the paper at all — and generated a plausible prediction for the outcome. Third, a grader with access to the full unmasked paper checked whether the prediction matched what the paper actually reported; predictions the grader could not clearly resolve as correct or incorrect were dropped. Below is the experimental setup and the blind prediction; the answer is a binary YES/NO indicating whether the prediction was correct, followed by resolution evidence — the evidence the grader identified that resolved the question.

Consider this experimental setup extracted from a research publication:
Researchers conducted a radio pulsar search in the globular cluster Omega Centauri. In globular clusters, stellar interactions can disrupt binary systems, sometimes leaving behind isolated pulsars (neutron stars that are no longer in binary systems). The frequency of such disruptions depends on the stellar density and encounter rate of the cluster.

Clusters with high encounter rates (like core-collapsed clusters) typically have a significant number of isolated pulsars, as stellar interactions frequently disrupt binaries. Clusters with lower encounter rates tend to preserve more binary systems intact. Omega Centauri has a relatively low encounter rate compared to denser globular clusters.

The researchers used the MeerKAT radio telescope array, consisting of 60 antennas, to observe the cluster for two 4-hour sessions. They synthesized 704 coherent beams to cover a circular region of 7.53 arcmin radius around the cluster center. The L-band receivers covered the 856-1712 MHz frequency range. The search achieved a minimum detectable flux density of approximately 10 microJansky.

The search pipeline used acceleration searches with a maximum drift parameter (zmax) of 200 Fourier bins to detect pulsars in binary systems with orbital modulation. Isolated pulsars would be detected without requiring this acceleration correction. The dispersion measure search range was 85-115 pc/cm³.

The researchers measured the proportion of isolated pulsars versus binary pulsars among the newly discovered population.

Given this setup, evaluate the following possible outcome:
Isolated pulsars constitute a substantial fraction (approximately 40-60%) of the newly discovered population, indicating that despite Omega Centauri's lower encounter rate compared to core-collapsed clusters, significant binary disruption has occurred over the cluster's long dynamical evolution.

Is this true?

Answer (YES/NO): YES